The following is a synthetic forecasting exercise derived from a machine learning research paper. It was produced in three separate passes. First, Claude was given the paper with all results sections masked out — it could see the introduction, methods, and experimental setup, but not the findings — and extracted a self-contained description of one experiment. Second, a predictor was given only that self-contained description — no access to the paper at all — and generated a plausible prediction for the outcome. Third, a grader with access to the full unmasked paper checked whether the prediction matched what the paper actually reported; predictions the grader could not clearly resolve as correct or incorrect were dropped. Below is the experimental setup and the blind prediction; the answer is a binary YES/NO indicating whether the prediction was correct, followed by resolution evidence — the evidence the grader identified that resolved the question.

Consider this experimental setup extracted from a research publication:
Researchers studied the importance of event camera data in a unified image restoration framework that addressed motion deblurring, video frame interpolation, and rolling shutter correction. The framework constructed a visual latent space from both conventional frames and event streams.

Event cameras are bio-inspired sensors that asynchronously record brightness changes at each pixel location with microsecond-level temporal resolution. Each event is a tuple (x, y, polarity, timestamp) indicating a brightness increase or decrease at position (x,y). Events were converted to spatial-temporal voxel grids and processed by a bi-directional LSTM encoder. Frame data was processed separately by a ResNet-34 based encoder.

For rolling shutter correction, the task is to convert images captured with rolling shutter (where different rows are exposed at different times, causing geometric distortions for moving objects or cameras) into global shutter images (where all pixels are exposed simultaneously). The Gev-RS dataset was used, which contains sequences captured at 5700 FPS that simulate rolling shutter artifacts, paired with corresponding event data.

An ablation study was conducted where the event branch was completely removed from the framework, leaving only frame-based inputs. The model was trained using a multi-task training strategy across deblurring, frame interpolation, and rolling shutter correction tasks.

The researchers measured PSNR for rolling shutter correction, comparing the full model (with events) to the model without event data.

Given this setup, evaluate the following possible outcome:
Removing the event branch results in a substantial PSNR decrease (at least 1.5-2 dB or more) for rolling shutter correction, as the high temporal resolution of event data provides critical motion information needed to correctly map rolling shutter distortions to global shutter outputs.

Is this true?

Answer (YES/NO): YES